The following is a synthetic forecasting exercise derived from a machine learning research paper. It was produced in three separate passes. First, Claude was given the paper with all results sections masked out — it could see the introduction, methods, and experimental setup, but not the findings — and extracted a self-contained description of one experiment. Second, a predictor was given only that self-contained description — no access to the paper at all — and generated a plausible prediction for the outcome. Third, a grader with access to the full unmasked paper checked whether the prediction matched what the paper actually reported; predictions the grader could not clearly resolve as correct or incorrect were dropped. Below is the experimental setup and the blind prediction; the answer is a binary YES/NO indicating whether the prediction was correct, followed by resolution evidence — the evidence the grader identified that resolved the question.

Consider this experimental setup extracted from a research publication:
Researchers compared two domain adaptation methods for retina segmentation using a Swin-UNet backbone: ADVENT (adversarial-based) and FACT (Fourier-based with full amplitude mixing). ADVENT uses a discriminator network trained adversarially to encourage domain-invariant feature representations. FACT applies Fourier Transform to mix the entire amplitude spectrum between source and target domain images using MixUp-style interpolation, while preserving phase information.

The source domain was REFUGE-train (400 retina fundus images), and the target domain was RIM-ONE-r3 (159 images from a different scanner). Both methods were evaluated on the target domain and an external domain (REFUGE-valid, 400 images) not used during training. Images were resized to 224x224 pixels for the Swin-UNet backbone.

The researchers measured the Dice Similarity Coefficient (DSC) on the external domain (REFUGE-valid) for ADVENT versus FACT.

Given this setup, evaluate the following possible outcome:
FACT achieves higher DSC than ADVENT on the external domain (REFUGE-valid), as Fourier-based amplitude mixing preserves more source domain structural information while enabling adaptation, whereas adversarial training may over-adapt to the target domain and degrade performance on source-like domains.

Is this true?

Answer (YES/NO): NO